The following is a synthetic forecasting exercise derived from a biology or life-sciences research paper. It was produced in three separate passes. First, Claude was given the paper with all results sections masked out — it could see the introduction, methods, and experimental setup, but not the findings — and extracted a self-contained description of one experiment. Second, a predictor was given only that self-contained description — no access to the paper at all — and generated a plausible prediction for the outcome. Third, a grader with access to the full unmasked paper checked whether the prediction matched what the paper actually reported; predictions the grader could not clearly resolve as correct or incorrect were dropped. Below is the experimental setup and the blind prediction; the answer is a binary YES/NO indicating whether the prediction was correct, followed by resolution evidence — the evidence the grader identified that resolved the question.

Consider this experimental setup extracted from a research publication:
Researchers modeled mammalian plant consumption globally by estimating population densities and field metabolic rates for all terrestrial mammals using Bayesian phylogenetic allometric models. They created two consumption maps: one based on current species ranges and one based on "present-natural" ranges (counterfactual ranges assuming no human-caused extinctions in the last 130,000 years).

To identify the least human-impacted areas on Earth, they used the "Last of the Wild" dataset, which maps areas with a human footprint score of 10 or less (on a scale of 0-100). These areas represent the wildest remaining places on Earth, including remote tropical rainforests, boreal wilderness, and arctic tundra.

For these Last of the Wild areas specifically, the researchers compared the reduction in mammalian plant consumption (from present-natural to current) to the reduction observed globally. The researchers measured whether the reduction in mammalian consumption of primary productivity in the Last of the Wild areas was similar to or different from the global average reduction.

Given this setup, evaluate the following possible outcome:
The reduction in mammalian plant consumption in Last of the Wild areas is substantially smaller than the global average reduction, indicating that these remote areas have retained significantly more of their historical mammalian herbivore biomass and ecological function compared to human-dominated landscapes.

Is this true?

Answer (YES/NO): NO